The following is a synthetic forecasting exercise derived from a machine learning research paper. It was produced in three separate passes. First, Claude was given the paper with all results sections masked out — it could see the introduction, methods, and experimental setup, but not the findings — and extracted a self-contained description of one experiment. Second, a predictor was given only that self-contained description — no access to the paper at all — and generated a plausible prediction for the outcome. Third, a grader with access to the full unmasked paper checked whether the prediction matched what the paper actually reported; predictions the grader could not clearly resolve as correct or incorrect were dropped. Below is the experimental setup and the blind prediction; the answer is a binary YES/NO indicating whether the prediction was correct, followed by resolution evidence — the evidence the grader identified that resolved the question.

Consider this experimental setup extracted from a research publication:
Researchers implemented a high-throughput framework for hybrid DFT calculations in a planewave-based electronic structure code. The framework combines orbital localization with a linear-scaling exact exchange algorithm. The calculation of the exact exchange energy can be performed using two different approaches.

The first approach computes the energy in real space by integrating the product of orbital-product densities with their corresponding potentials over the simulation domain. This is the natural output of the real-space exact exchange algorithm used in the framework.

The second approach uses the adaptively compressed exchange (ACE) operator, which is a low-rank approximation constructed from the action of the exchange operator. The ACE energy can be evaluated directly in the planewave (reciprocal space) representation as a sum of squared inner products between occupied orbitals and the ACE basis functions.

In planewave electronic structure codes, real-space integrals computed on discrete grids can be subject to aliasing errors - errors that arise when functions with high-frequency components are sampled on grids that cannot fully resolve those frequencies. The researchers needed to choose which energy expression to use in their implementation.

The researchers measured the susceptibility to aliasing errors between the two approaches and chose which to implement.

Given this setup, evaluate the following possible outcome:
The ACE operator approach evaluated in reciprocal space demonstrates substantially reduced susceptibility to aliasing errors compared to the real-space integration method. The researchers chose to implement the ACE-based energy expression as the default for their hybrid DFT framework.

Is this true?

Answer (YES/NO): YES